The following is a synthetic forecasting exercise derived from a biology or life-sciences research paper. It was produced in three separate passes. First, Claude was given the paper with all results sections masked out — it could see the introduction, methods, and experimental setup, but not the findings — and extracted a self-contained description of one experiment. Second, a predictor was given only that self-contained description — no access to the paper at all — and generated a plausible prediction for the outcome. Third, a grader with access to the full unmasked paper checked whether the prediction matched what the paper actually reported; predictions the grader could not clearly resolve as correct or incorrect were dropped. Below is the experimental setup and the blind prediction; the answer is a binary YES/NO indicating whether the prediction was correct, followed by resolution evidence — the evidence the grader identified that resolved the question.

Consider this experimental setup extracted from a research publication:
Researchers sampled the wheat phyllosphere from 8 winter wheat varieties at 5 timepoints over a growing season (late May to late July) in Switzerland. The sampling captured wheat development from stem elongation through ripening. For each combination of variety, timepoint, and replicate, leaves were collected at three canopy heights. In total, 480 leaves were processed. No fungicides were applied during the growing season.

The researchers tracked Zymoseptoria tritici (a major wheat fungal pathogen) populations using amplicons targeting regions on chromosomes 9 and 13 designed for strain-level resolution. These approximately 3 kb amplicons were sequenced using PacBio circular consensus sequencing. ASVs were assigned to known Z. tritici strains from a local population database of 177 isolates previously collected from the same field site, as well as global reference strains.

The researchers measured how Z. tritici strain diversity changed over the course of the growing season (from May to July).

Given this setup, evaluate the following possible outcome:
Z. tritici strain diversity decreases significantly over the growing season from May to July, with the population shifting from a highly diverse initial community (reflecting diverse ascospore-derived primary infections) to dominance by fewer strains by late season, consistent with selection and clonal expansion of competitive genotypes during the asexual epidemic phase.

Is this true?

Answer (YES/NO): NO